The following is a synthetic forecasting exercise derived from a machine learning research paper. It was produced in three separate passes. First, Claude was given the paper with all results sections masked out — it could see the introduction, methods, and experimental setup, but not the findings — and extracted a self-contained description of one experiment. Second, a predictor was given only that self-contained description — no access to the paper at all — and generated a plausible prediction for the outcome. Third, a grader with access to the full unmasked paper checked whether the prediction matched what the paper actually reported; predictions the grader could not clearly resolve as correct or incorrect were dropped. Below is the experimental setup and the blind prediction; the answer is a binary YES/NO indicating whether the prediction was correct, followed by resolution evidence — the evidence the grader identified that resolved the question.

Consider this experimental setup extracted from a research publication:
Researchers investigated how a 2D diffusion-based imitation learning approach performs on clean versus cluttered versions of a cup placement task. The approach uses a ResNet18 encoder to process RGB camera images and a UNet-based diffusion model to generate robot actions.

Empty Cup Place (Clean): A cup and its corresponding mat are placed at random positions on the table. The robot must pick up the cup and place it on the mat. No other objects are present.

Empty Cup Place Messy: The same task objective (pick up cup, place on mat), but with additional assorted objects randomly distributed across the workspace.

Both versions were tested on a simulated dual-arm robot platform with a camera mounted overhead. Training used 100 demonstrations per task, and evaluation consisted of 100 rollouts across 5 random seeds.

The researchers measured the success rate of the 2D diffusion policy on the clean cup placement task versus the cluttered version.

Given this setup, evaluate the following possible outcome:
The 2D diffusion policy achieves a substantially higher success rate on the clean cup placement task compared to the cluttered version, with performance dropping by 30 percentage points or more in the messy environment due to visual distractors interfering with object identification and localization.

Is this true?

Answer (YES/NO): YES